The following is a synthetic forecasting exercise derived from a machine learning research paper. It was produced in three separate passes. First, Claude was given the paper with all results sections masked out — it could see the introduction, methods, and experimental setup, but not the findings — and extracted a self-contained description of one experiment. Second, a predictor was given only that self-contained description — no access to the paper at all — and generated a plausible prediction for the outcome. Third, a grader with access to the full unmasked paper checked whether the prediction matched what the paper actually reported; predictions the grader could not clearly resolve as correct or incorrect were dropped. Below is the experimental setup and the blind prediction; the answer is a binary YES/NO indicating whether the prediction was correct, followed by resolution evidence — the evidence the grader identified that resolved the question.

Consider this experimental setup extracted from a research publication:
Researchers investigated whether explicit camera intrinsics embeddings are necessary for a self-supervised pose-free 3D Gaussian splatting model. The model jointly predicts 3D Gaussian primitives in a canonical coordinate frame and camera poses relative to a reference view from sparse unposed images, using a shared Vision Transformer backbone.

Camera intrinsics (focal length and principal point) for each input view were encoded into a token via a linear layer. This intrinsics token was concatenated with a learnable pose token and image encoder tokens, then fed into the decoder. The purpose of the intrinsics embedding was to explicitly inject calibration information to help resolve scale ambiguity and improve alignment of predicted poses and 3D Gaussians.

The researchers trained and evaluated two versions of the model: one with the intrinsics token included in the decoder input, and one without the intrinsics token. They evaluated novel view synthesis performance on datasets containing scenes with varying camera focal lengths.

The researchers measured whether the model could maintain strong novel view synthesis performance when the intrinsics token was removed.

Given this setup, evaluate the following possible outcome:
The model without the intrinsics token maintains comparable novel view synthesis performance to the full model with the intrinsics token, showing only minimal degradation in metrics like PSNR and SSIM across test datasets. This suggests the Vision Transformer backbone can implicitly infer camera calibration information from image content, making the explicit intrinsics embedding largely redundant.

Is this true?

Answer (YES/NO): YES